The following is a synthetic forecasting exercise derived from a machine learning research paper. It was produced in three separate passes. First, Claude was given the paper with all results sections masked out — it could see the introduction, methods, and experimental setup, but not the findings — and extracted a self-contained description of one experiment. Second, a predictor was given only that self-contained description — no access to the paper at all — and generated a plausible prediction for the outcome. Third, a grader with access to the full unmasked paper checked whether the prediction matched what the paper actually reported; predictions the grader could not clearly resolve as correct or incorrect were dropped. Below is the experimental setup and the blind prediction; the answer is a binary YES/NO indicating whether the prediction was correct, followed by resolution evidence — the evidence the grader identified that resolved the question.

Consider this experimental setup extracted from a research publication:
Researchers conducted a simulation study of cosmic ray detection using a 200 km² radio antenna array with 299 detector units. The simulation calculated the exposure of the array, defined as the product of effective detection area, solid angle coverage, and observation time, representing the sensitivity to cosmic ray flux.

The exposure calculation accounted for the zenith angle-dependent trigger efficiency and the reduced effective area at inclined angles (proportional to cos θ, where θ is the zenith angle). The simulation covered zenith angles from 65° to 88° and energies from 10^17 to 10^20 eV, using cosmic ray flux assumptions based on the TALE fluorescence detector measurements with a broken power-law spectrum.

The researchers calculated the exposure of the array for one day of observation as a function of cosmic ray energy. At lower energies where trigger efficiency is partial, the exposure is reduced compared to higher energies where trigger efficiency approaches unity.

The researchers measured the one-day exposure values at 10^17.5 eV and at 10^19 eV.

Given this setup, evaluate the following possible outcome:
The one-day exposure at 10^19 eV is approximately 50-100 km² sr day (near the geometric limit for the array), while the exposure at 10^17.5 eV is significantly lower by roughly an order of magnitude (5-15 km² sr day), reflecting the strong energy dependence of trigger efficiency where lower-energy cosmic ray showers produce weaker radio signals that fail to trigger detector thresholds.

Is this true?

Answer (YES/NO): NO